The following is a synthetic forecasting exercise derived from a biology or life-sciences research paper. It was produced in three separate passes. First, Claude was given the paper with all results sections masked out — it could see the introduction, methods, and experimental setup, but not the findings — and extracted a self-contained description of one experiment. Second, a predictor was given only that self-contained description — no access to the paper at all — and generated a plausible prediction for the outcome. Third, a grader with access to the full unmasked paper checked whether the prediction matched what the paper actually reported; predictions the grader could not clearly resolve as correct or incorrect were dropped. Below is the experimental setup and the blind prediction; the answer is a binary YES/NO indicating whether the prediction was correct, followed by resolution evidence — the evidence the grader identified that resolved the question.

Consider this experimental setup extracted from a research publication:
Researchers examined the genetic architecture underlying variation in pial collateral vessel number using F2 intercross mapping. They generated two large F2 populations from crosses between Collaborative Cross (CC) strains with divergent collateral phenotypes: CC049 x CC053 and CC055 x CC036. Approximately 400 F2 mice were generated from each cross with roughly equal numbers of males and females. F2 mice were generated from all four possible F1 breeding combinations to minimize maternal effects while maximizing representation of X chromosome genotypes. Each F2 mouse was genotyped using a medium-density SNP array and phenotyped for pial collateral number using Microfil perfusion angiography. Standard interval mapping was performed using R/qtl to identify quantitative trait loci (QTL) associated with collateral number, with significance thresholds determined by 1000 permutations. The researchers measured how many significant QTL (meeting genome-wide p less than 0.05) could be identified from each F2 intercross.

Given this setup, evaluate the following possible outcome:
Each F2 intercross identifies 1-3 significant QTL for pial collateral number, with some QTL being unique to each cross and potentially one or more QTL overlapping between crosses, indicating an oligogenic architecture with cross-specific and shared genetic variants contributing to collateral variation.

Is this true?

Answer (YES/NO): NO